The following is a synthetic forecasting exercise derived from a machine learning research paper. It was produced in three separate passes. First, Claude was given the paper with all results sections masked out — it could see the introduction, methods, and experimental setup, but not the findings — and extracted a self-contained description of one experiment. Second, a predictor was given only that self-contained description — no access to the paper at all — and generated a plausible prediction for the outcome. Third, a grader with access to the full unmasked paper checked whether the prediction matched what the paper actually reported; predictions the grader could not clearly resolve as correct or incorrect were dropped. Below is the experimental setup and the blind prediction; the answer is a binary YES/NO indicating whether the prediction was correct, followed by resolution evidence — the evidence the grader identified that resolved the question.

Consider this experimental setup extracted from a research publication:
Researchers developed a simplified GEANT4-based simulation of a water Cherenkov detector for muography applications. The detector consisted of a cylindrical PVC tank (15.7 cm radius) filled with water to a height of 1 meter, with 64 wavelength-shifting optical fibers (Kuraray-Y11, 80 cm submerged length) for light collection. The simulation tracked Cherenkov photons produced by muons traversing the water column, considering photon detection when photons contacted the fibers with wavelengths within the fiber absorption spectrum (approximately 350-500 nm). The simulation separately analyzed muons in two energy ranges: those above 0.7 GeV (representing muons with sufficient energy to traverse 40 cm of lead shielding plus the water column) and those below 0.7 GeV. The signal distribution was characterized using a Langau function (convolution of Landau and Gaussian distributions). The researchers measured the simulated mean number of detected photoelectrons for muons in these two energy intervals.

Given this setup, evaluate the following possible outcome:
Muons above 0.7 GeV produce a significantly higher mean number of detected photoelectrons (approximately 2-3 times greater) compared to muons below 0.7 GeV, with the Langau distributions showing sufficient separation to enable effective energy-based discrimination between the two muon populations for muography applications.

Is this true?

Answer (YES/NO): NO